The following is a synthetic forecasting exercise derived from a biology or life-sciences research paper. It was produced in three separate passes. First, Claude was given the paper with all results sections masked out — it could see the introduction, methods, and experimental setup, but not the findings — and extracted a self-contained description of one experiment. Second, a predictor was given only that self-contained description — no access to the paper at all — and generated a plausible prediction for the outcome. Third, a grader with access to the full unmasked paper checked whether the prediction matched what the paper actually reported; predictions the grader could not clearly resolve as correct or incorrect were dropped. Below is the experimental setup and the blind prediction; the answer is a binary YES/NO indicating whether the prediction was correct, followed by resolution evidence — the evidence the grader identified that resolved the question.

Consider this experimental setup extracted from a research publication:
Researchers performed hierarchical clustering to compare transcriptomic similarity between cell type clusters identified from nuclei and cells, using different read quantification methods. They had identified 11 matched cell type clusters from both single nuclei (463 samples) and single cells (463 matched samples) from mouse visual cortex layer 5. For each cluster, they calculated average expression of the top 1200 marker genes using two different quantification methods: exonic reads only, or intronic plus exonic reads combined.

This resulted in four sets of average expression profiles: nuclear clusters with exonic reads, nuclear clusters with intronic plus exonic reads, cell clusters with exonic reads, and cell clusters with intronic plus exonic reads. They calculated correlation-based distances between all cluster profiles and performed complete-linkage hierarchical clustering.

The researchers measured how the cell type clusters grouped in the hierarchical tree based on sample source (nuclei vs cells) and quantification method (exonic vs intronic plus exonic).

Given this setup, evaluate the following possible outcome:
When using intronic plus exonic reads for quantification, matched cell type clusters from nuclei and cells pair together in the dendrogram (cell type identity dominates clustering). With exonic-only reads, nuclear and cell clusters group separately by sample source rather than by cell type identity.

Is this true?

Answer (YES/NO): NO